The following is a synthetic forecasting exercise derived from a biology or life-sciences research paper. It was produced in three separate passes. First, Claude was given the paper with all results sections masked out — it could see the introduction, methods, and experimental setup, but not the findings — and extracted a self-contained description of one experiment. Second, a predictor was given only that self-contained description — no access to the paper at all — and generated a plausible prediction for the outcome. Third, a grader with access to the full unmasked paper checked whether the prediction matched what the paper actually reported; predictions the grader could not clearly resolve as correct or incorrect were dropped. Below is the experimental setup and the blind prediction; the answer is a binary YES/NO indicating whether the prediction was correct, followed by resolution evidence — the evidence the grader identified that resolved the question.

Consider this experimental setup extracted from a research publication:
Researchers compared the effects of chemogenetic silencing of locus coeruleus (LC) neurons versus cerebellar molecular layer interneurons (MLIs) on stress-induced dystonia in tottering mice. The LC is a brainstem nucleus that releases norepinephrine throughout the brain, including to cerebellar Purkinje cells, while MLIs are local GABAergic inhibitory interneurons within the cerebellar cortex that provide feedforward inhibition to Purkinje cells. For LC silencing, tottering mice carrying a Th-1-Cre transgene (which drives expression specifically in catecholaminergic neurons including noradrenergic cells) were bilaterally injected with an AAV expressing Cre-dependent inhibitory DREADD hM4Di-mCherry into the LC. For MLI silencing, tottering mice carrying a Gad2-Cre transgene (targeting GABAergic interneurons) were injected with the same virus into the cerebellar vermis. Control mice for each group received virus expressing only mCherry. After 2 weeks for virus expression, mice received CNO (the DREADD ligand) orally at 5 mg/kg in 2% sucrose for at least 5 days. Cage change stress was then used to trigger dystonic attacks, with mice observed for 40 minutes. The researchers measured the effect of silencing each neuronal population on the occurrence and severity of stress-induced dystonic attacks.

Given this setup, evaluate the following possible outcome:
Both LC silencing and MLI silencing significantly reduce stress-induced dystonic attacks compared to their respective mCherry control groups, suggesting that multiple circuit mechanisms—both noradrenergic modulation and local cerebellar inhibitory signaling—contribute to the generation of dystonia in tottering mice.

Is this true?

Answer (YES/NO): NO